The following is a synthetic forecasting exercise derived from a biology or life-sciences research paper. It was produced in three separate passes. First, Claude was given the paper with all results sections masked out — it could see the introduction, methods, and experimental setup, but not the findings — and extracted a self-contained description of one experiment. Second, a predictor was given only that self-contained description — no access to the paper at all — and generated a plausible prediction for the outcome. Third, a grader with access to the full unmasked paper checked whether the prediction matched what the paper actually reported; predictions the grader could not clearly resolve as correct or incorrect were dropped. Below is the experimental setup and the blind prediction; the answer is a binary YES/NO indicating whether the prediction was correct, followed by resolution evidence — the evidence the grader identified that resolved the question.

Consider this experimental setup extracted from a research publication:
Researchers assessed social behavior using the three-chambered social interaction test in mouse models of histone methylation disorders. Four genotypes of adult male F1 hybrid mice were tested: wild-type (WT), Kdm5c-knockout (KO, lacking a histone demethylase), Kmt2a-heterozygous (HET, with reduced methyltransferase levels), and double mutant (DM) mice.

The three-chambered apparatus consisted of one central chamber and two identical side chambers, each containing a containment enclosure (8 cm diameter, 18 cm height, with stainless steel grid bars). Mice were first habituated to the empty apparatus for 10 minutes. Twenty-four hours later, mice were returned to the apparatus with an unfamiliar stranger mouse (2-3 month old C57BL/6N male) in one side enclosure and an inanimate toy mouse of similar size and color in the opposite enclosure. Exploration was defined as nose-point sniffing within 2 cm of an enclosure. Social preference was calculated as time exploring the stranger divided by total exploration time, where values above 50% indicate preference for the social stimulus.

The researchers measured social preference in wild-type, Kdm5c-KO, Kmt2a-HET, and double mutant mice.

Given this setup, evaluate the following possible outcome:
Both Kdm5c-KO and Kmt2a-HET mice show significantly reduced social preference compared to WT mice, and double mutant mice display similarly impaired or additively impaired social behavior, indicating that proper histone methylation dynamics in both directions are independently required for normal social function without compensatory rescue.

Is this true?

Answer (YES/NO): NO